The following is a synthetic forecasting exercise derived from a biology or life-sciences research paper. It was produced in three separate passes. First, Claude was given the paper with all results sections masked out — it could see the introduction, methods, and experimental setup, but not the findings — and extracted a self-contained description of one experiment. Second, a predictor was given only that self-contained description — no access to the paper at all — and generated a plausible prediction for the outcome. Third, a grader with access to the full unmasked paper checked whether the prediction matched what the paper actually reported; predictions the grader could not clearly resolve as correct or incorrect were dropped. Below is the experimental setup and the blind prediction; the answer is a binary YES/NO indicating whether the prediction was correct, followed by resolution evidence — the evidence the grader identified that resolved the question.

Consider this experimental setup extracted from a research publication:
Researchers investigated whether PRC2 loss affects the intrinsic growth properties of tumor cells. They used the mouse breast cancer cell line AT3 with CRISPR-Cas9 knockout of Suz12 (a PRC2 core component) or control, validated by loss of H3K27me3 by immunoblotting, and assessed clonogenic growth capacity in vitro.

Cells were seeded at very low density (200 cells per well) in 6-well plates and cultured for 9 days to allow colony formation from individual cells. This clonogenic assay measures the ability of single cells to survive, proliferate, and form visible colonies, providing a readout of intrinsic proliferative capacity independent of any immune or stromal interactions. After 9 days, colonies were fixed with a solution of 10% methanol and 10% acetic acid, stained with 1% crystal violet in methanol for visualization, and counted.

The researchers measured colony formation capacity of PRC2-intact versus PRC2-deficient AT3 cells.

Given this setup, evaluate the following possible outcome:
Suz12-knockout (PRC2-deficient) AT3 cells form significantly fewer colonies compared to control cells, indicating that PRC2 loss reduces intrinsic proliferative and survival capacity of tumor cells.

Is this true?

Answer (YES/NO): NO